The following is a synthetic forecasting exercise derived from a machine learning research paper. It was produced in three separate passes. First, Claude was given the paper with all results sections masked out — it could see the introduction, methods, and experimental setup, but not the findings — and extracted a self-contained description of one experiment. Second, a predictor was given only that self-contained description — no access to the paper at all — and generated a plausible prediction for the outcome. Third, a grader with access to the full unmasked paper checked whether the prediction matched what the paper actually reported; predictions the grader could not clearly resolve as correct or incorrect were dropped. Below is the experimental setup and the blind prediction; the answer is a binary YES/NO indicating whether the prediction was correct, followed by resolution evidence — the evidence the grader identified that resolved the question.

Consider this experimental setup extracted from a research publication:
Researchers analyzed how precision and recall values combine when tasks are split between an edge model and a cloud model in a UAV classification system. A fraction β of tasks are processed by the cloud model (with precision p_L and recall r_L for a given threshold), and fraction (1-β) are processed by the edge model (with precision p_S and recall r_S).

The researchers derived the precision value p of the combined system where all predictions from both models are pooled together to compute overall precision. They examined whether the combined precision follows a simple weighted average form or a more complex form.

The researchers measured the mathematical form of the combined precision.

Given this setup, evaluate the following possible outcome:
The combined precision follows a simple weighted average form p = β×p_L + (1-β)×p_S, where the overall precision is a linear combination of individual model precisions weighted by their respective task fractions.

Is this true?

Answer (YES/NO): NO